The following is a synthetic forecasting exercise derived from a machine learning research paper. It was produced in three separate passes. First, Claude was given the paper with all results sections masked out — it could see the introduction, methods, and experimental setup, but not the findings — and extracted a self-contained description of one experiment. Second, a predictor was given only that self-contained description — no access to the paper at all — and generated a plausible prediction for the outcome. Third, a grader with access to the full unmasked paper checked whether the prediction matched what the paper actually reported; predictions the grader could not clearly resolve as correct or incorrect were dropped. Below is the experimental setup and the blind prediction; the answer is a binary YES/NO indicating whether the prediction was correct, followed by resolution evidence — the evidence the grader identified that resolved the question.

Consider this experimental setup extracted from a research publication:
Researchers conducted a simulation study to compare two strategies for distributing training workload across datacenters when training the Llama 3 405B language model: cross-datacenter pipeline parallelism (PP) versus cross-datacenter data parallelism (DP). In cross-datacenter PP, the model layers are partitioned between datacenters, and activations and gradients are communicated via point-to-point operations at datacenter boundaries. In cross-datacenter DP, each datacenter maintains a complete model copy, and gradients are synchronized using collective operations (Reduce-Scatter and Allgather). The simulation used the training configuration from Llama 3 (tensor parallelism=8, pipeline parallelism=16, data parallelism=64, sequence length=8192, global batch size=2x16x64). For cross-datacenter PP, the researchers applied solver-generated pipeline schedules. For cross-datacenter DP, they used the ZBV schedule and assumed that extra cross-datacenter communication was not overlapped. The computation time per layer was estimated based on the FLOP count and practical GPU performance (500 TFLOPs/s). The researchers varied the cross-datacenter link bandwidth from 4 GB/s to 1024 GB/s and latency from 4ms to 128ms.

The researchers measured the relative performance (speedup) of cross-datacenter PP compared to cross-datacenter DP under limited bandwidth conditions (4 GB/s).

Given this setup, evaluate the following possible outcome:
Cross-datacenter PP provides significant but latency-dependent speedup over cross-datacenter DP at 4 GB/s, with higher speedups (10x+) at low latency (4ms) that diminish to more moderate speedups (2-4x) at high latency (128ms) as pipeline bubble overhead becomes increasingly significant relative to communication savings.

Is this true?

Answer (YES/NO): NO